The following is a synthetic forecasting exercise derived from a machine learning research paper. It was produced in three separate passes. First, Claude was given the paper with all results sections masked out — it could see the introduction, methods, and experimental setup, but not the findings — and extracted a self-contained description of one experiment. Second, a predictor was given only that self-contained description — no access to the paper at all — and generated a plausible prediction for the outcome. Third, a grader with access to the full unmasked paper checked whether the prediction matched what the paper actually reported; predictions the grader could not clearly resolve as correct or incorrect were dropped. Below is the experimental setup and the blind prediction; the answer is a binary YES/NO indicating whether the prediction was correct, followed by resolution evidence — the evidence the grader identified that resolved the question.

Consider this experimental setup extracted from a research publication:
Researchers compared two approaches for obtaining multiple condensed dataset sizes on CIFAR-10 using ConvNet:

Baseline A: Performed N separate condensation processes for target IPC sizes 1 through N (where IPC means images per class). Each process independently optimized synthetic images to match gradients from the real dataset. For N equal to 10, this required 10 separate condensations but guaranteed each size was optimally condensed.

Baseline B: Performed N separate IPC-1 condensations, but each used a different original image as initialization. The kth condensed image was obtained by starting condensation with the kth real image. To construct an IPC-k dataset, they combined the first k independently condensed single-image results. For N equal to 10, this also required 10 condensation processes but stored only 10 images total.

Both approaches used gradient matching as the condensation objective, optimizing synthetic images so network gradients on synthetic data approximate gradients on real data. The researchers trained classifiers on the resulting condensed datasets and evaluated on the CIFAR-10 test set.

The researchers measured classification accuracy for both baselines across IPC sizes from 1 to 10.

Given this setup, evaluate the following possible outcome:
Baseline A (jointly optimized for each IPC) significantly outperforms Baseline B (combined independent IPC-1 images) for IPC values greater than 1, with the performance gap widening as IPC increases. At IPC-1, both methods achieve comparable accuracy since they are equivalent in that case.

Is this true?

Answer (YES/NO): YES